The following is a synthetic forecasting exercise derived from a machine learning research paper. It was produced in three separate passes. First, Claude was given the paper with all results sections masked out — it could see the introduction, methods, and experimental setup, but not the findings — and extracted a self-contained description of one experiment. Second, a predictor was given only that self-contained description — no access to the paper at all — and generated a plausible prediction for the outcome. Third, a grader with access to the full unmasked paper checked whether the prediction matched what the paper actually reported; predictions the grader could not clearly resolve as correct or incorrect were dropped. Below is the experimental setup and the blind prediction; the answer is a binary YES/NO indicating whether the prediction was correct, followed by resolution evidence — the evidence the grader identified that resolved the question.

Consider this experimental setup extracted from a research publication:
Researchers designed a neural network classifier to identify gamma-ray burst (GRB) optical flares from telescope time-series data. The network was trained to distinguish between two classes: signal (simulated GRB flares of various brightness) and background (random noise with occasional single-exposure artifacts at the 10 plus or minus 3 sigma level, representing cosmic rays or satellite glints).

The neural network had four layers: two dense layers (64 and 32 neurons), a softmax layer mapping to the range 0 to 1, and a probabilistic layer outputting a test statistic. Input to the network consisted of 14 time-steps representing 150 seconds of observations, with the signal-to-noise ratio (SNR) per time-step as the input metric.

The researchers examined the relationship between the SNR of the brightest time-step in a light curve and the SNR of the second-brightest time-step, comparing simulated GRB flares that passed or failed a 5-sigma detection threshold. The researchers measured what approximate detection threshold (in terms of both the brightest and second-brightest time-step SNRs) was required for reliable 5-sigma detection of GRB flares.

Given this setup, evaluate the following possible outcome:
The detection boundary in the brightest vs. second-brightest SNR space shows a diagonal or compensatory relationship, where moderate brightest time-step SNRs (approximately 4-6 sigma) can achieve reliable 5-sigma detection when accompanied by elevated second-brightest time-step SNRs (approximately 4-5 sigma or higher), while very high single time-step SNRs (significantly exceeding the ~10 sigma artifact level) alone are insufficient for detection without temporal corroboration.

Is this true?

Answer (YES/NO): NO